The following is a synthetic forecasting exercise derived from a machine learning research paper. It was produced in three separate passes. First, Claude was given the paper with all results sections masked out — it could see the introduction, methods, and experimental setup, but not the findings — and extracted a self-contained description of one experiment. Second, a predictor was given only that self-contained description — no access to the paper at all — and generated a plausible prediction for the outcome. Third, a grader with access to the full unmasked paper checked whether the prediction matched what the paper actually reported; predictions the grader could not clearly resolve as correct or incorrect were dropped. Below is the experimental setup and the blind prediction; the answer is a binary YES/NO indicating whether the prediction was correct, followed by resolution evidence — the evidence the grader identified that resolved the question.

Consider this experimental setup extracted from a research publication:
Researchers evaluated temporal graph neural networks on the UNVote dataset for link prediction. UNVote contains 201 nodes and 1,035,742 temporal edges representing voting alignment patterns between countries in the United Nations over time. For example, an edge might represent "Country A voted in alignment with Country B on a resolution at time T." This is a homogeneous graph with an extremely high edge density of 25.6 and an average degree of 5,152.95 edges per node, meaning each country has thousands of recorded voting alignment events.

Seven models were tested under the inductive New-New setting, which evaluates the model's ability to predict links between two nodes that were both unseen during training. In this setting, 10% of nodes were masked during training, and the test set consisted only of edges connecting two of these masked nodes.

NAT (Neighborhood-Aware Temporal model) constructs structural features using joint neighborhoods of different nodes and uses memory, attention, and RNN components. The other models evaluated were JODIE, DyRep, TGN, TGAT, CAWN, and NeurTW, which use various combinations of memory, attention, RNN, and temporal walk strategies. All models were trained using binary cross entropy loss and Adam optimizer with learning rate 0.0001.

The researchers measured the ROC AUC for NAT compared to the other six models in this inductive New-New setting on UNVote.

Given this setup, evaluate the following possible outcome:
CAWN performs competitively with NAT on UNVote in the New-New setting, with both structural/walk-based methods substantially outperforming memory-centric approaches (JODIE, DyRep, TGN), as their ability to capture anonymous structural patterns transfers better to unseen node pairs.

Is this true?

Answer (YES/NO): NO